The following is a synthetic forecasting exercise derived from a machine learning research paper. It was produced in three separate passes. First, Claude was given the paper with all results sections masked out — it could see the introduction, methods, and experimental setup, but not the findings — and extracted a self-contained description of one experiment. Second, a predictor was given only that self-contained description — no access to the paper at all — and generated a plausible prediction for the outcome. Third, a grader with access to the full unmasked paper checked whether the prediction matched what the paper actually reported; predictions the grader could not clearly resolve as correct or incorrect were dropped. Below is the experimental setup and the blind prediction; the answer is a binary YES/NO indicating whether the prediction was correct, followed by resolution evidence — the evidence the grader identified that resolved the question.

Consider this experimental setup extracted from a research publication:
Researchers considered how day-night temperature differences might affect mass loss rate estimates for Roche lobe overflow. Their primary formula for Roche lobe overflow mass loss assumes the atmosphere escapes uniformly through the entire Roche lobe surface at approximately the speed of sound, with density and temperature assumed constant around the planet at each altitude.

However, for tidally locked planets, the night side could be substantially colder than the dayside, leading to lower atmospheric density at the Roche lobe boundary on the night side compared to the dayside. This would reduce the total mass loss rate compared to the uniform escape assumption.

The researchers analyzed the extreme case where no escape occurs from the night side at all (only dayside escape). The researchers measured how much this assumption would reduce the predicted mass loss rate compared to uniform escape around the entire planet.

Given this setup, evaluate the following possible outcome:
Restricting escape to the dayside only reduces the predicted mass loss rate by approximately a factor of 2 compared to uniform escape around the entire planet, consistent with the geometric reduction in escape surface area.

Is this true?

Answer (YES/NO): YES